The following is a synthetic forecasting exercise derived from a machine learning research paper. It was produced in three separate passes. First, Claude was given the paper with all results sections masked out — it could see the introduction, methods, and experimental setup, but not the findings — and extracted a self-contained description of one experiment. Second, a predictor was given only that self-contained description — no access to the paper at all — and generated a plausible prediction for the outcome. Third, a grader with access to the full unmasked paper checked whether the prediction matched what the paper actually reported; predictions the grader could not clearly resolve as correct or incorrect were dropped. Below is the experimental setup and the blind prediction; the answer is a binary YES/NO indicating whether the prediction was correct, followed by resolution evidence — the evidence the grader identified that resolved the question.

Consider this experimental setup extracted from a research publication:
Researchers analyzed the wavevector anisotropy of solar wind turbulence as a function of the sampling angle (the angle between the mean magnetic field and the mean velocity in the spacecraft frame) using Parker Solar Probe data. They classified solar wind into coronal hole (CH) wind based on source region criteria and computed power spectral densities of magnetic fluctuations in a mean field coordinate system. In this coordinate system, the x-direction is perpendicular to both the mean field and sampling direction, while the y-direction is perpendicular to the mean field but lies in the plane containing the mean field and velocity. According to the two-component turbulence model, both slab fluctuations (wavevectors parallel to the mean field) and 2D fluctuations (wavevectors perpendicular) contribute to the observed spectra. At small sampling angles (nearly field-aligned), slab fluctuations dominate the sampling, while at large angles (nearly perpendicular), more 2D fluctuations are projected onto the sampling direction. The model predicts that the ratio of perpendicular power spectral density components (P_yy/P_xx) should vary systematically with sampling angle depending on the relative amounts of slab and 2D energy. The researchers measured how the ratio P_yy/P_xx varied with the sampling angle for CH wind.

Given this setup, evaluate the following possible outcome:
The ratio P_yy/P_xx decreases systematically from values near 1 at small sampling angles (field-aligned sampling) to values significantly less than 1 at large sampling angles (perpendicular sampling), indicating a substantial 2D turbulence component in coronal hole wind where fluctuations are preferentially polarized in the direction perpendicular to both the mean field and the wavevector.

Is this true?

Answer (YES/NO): NO